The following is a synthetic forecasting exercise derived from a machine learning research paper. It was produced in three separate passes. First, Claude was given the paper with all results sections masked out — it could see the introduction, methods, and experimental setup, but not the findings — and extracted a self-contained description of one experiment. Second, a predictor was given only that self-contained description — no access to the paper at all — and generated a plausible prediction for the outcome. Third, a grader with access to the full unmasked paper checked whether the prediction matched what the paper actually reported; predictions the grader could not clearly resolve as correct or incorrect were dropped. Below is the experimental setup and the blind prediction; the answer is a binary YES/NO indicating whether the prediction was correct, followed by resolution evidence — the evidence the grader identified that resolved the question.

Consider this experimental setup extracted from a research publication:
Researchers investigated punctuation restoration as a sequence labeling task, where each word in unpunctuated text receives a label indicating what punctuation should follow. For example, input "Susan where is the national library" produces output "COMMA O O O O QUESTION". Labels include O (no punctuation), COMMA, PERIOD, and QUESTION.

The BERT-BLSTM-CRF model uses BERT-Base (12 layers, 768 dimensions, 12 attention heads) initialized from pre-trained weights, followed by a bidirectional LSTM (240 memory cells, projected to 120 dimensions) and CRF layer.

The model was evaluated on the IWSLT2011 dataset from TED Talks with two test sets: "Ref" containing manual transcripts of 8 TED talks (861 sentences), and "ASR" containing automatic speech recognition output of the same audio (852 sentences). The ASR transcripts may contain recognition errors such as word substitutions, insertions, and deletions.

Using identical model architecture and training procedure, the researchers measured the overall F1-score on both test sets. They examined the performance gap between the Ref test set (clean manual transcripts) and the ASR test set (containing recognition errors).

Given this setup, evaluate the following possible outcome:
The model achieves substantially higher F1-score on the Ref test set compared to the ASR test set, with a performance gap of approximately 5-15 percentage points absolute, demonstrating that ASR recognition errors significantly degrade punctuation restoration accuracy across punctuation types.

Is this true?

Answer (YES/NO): NO